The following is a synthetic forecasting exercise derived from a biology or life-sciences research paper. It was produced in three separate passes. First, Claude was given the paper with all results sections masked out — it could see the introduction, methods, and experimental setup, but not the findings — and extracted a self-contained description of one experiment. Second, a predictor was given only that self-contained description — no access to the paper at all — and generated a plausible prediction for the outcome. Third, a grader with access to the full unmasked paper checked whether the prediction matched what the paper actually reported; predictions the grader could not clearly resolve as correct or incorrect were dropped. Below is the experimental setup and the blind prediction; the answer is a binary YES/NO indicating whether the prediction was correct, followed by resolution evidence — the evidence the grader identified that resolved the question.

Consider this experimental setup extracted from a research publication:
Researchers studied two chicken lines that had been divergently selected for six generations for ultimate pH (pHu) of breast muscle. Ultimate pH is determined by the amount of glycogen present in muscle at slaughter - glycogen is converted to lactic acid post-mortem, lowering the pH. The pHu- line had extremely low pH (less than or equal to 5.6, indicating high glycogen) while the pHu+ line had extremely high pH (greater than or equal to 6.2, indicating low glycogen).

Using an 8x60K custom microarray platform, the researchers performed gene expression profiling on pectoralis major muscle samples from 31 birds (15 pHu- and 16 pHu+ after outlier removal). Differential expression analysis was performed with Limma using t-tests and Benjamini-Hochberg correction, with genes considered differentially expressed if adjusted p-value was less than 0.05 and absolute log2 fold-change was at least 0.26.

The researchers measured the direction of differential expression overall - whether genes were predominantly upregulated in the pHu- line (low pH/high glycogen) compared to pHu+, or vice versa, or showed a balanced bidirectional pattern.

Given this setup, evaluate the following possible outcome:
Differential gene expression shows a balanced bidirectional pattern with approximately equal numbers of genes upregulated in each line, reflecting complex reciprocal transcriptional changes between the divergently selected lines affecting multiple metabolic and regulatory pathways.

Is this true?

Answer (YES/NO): NO